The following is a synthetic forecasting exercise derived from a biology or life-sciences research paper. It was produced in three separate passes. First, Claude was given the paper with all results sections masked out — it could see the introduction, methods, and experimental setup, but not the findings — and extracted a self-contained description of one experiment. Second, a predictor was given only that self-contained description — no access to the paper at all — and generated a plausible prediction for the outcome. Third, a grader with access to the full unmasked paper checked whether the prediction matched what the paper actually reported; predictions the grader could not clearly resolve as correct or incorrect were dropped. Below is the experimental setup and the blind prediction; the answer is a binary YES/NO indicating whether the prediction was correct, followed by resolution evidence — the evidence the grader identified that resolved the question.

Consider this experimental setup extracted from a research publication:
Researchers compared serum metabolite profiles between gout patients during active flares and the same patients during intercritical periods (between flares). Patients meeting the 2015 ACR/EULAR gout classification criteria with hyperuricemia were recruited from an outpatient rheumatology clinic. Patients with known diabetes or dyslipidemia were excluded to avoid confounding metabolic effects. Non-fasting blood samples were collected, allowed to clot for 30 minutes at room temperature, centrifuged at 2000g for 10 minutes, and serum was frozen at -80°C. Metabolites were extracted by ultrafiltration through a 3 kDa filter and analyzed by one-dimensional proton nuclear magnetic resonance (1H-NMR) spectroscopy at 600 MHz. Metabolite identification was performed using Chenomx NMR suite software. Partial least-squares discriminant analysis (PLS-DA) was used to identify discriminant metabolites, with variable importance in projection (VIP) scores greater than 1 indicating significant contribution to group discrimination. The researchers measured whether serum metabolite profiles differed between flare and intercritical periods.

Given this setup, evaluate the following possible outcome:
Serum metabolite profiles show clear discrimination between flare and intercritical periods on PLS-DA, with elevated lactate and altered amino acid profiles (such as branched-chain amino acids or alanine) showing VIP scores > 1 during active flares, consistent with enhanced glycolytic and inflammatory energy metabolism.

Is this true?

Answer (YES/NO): NO